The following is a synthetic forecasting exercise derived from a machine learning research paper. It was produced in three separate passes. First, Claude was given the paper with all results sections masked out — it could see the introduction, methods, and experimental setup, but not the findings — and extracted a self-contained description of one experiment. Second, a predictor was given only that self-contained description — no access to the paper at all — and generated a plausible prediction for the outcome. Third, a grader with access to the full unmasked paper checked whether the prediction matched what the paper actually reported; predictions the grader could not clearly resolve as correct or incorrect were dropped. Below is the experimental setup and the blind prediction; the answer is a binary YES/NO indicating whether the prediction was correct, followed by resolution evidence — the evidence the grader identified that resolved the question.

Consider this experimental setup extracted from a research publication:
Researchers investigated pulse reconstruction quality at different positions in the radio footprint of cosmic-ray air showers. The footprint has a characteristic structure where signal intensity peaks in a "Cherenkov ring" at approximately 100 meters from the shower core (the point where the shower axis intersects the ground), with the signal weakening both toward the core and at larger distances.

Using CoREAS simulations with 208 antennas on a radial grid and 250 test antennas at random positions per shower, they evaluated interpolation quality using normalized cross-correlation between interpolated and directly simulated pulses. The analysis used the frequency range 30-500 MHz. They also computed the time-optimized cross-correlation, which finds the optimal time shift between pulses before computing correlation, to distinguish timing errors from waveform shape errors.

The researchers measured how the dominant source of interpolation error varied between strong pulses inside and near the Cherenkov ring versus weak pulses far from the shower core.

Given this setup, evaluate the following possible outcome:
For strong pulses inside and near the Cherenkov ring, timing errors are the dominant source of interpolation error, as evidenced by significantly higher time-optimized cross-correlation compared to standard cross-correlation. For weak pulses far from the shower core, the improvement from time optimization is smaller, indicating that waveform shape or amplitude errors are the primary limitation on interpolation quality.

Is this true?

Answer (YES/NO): YES